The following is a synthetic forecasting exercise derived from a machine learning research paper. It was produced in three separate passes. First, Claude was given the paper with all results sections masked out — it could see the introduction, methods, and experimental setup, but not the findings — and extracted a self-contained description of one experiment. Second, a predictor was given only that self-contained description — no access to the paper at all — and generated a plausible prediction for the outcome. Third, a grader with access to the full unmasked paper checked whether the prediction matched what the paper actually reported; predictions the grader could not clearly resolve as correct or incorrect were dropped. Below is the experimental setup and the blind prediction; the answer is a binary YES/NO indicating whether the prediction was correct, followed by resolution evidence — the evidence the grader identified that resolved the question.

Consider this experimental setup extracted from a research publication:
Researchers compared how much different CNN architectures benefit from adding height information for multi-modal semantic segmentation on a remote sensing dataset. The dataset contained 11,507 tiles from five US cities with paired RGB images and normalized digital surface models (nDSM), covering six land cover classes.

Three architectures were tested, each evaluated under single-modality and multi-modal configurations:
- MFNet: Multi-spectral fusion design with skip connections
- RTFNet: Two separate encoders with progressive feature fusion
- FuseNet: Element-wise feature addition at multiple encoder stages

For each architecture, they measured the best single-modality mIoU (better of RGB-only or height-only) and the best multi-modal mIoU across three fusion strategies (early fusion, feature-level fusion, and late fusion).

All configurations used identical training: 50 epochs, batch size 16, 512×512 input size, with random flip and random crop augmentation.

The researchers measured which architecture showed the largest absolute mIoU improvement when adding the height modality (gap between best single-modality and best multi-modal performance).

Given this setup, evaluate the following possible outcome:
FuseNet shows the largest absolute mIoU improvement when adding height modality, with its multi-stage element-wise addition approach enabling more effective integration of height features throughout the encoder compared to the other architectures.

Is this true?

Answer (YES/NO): NO